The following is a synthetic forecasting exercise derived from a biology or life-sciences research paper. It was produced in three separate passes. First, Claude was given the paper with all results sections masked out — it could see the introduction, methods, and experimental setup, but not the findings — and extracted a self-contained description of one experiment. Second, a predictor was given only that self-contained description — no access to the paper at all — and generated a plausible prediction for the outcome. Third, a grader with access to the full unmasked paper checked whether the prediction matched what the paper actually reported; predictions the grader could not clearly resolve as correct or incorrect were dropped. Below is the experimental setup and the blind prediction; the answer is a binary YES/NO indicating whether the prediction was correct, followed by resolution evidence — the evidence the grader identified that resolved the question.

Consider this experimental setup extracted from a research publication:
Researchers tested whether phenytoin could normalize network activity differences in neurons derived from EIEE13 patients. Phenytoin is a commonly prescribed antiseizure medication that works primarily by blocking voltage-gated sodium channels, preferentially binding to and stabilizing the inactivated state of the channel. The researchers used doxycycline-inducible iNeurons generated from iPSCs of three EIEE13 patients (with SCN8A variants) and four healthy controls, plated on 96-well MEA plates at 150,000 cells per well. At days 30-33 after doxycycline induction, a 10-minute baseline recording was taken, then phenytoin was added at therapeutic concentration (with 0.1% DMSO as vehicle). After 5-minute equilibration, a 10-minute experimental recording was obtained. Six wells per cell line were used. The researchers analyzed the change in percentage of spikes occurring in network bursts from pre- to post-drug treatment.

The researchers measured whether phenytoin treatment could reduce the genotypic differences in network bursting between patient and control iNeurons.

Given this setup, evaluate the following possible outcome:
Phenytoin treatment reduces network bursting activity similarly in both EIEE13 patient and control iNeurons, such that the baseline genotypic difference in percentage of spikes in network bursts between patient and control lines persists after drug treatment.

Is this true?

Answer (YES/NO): NO